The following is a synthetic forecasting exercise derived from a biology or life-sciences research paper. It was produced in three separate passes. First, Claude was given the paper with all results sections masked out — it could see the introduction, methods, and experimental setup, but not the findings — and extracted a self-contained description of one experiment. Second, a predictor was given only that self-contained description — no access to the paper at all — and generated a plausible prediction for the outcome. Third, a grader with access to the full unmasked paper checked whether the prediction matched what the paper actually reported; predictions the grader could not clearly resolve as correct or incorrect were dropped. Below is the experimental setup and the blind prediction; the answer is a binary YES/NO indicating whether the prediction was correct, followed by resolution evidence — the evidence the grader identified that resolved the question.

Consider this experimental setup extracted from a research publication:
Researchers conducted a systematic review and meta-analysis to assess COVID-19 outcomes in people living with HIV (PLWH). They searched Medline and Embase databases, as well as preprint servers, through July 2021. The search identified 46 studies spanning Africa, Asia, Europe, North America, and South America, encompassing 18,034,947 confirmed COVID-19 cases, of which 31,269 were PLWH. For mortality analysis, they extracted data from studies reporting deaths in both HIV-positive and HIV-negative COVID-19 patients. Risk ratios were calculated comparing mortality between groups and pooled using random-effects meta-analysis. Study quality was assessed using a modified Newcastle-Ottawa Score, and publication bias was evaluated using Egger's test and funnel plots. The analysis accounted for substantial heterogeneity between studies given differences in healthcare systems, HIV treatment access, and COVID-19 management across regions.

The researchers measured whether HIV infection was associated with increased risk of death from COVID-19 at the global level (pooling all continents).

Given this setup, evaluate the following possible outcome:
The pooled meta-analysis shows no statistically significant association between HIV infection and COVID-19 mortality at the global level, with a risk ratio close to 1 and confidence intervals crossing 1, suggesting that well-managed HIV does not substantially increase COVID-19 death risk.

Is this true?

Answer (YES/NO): NO